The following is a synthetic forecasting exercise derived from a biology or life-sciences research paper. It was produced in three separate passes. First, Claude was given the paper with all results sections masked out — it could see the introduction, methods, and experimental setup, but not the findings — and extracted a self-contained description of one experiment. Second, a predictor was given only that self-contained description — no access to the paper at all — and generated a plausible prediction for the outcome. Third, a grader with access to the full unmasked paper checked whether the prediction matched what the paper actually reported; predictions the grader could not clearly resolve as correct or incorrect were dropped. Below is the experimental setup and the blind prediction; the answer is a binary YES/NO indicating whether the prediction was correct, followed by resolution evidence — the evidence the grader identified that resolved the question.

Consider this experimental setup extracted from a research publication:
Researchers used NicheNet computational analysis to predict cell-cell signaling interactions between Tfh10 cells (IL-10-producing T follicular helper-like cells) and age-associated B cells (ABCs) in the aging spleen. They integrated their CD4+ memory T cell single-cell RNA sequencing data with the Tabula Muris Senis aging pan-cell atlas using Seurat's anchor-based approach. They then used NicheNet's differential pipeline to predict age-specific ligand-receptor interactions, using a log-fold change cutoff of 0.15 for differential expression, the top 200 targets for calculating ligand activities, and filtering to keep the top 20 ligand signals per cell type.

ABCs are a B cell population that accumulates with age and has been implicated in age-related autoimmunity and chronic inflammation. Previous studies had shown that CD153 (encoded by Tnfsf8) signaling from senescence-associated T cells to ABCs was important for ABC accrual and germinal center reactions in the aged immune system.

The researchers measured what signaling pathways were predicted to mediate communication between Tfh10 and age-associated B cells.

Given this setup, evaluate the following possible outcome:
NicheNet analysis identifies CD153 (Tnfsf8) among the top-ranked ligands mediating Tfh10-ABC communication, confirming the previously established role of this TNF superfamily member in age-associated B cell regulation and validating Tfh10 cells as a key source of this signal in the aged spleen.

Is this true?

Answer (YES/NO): YES